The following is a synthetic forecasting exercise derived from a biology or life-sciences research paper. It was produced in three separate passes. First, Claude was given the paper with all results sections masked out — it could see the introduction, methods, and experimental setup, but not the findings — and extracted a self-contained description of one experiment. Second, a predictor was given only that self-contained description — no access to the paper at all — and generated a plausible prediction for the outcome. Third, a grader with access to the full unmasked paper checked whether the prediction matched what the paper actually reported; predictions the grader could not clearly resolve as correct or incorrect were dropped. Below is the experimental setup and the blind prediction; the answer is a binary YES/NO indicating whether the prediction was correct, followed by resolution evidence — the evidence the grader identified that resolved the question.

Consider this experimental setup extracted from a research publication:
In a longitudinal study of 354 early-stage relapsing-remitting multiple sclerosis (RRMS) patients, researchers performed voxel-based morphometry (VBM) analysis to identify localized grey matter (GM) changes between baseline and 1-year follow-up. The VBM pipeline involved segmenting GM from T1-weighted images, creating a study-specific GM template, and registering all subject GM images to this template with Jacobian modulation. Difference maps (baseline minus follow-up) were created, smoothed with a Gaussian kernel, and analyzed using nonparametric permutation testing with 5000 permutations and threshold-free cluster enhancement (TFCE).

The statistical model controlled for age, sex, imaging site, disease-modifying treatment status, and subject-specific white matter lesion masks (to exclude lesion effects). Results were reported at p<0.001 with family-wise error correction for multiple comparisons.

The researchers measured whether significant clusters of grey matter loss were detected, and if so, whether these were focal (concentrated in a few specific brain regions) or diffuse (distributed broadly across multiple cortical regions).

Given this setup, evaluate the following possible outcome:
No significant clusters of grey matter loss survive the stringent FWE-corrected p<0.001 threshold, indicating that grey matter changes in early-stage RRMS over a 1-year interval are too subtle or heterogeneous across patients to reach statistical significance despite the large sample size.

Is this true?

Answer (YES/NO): NO